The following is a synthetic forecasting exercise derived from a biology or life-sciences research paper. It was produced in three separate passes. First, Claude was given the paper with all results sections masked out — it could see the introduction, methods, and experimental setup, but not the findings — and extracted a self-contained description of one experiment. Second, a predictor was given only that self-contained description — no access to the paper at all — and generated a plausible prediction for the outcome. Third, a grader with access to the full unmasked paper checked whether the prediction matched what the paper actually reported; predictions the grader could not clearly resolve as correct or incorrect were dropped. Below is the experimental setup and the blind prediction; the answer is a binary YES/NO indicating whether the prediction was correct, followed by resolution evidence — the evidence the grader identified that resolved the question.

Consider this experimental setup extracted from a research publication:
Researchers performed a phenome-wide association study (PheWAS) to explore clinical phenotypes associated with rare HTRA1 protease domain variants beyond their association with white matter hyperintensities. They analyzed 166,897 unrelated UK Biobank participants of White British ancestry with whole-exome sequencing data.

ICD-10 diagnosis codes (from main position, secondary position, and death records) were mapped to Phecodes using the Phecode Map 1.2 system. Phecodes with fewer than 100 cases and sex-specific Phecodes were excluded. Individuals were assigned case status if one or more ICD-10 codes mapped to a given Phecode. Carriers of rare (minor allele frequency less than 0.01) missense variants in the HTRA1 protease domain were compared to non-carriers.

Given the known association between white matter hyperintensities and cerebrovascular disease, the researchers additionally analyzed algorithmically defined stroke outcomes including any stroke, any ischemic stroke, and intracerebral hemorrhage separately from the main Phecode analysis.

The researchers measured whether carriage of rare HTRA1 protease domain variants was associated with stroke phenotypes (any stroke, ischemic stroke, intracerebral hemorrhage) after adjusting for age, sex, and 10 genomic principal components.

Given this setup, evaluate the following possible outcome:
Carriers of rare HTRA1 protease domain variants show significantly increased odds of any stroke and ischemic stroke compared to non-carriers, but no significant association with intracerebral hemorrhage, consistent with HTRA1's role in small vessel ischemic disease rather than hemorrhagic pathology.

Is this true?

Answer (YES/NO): NO